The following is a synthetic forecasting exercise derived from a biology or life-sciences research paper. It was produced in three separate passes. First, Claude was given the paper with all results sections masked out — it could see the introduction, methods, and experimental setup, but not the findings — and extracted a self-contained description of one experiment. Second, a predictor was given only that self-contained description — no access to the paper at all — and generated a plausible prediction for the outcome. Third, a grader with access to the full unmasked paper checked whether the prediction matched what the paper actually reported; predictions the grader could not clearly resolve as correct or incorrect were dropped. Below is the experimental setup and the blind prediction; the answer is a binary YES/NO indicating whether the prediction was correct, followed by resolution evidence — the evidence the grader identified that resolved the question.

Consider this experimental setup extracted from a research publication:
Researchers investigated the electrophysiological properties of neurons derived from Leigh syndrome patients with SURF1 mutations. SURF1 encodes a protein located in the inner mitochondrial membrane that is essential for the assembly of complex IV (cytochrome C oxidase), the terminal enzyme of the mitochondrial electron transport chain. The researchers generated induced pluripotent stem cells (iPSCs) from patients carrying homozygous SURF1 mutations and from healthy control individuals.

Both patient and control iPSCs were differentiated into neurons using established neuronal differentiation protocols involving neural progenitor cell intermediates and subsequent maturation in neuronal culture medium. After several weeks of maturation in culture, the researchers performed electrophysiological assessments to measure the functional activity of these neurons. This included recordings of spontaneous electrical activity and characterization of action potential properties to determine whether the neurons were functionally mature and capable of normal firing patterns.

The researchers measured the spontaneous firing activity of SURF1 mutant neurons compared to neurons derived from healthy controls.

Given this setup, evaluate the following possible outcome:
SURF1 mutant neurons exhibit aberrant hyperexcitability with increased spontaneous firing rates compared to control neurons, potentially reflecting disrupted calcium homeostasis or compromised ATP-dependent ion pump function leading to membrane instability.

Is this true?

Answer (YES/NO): NO